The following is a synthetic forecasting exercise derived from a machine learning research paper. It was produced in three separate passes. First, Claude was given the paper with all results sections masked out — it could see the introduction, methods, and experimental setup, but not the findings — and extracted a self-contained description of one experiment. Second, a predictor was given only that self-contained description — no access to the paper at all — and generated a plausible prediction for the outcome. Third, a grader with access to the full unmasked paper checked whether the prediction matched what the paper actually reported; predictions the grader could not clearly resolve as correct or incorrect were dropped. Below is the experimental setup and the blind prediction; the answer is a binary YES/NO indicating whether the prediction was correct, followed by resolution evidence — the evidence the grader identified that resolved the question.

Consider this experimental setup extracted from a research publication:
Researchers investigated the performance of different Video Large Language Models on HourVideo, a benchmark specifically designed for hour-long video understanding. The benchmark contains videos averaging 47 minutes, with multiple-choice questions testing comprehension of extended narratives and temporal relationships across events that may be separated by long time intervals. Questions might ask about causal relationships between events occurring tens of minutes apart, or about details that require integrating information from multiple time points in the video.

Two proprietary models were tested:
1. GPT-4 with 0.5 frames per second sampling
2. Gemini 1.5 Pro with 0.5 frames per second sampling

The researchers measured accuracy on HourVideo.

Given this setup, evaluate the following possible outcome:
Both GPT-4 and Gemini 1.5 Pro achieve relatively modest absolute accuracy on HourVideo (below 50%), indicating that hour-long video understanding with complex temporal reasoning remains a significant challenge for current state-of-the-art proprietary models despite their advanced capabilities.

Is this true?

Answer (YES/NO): YES